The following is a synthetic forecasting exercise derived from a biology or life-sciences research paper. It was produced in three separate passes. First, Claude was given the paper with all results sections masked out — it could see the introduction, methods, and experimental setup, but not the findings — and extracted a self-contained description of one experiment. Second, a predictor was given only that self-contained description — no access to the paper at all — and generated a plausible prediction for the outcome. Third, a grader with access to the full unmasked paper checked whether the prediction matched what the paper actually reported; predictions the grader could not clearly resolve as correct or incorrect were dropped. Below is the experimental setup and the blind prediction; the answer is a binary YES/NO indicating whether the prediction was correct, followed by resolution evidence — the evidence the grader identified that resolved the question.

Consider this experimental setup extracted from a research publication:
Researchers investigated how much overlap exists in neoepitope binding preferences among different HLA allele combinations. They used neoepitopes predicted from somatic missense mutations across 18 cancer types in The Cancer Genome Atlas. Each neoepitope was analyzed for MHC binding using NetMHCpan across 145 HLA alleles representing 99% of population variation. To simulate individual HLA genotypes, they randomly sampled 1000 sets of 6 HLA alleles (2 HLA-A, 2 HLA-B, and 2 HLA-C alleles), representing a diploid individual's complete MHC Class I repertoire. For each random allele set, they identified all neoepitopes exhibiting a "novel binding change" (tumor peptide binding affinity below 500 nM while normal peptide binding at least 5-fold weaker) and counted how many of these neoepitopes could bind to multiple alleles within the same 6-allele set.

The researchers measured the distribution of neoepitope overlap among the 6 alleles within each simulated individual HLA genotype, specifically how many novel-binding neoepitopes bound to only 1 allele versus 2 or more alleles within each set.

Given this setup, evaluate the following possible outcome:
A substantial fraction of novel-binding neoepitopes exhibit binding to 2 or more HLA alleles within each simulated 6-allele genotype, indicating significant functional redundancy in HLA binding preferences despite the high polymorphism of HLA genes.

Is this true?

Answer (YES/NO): NO